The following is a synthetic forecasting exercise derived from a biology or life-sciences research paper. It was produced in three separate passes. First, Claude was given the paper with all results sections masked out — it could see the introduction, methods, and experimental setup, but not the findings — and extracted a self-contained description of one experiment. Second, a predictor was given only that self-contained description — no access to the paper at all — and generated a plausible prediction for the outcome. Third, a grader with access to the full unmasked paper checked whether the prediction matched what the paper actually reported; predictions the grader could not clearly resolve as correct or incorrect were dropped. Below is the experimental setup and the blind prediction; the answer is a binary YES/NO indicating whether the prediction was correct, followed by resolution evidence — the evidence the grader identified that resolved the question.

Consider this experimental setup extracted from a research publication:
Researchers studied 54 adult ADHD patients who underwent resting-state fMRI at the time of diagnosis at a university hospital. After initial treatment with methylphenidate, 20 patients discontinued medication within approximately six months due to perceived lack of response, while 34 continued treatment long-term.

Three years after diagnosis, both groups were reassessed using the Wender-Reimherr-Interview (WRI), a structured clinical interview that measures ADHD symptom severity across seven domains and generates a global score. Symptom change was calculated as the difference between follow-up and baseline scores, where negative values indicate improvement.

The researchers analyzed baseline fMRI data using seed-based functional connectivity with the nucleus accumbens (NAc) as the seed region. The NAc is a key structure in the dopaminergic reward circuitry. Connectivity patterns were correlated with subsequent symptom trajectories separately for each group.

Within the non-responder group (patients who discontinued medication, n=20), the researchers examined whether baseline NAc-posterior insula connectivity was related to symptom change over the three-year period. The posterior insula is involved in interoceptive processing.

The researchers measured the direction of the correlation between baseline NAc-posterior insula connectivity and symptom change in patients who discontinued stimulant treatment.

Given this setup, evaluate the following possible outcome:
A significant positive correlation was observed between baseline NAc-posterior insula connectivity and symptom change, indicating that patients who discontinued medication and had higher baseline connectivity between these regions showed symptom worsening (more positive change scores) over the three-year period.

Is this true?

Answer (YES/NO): YES